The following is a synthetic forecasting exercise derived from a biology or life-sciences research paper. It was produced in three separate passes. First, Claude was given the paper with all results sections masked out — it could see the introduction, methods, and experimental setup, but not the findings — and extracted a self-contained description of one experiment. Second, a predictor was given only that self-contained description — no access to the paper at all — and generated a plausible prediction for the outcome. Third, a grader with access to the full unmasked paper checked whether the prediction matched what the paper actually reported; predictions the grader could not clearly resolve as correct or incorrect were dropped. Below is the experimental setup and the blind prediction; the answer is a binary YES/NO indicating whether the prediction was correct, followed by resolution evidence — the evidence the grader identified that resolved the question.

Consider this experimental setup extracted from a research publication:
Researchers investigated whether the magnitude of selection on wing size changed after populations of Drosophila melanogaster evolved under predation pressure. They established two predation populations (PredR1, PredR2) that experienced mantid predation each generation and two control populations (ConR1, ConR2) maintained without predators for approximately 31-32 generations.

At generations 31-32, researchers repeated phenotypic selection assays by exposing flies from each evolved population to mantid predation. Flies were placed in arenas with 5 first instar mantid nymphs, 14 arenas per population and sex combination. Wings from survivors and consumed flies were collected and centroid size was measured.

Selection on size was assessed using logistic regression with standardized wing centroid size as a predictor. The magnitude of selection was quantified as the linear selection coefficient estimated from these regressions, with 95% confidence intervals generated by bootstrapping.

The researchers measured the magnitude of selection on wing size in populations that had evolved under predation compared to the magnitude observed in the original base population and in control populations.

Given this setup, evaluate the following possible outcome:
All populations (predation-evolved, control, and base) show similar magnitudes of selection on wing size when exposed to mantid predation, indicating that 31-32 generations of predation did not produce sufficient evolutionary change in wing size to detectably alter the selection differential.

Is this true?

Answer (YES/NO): NO